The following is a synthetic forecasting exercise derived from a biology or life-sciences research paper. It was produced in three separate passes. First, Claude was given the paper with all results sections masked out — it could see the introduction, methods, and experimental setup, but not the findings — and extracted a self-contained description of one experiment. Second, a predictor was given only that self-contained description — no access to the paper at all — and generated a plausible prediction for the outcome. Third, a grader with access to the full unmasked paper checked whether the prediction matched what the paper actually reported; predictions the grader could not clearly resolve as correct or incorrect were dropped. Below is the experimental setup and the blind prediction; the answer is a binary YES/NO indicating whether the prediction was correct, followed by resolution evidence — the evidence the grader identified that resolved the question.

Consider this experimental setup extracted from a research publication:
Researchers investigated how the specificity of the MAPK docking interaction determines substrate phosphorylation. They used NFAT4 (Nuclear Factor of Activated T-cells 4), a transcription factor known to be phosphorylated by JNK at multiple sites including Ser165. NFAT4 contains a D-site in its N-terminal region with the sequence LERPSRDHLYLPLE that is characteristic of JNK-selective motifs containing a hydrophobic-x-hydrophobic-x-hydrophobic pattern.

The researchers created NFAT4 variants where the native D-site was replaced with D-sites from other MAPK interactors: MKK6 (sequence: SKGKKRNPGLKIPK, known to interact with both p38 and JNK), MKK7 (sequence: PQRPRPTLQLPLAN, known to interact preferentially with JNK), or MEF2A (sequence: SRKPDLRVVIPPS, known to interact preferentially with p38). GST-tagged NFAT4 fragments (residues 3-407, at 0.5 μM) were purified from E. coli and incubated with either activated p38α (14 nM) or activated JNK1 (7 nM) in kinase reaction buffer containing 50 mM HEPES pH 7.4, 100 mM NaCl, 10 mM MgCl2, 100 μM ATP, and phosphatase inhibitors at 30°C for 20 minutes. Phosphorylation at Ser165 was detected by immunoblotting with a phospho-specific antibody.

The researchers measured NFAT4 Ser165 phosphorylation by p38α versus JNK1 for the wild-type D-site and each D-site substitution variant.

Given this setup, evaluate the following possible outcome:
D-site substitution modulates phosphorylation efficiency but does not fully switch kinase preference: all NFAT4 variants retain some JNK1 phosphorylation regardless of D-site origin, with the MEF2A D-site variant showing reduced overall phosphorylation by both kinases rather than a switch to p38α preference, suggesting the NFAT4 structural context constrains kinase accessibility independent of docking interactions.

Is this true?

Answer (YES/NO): NO